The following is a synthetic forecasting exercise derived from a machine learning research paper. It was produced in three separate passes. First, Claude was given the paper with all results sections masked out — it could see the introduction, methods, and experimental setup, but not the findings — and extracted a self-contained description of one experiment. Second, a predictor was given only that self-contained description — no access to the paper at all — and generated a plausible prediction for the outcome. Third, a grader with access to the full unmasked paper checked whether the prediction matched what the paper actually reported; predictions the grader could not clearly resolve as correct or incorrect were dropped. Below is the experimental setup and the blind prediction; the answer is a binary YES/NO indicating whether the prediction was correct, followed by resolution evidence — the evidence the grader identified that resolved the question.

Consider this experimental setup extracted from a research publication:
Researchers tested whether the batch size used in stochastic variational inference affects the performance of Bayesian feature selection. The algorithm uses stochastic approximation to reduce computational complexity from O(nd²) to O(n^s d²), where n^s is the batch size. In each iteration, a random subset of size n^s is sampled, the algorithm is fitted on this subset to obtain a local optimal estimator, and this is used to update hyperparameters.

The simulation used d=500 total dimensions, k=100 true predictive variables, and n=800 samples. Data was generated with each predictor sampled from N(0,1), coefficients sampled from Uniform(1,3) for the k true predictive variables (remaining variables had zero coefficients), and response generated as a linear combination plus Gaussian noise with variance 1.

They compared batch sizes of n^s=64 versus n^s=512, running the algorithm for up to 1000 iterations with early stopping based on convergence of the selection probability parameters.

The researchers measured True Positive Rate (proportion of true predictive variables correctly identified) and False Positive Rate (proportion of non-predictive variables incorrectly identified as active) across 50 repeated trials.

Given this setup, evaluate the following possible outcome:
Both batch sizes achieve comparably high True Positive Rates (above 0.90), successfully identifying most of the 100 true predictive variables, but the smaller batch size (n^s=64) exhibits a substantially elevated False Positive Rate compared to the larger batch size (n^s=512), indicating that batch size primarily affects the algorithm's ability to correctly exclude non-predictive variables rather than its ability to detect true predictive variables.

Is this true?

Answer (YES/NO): NO